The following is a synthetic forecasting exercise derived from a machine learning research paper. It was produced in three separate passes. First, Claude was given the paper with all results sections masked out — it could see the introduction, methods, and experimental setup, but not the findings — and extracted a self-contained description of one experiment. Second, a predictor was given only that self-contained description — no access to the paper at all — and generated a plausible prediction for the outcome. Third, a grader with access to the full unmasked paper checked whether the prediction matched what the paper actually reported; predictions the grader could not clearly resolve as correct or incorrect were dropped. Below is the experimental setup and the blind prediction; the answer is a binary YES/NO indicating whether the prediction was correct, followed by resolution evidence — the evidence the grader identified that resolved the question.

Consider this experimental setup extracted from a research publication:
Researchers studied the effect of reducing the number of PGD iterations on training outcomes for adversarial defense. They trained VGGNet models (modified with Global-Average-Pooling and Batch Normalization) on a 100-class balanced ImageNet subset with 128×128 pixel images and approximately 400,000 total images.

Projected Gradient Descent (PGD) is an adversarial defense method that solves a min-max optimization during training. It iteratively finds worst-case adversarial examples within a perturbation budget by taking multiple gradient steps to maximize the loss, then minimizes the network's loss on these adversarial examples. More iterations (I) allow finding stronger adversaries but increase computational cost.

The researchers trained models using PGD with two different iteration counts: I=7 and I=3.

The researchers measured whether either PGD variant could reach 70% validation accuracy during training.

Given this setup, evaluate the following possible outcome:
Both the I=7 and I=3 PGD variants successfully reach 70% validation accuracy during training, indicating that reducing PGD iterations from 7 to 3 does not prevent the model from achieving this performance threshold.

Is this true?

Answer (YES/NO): NO